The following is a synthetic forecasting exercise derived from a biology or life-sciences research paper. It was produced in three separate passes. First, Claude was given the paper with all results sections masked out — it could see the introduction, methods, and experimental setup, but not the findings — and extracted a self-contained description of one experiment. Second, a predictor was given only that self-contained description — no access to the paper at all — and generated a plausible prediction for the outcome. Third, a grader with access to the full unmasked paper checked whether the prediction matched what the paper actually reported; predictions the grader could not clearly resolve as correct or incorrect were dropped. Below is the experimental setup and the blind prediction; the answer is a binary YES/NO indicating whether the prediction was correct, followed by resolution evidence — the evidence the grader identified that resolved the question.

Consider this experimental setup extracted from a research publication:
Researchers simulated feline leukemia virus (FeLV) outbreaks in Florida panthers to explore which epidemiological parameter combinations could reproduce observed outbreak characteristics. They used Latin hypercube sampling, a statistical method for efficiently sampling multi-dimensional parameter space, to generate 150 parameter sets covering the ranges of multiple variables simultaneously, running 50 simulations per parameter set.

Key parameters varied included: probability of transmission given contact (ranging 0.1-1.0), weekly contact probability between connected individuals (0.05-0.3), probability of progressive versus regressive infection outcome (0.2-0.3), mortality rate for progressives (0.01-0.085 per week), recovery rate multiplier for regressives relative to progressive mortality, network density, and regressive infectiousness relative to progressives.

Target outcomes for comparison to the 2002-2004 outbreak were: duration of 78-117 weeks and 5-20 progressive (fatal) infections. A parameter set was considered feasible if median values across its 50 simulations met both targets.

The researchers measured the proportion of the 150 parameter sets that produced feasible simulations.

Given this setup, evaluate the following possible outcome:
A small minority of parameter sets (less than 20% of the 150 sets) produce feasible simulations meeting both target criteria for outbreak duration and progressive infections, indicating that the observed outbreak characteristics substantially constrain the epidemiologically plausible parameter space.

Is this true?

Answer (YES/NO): YES